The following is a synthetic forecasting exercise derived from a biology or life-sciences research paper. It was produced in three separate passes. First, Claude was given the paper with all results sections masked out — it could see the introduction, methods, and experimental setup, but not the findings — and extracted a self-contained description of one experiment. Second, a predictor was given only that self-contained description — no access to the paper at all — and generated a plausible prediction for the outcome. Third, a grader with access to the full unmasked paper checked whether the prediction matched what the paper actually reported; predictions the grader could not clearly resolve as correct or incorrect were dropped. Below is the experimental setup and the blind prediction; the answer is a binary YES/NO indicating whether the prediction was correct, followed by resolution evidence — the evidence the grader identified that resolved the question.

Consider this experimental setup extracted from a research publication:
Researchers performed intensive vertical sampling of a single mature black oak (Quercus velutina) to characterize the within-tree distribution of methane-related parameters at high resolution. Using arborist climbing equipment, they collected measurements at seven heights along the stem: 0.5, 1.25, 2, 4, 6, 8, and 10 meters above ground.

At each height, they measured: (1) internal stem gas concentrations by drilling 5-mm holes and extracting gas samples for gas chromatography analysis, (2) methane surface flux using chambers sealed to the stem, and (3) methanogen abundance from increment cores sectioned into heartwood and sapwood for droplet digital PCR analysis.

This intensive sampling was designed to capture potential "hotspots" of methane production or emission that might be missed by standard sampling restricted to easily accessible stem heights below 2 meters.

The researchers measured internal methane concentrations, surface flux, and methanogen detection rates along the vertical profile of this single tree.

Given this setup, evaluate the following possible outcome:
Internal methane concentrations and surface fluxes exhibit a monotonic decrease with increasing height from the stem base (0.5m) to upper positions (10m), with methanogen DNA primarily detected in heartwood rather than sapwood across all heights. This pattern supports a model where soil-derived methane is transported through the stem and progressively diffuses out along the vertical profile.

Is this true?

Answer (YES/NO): NO